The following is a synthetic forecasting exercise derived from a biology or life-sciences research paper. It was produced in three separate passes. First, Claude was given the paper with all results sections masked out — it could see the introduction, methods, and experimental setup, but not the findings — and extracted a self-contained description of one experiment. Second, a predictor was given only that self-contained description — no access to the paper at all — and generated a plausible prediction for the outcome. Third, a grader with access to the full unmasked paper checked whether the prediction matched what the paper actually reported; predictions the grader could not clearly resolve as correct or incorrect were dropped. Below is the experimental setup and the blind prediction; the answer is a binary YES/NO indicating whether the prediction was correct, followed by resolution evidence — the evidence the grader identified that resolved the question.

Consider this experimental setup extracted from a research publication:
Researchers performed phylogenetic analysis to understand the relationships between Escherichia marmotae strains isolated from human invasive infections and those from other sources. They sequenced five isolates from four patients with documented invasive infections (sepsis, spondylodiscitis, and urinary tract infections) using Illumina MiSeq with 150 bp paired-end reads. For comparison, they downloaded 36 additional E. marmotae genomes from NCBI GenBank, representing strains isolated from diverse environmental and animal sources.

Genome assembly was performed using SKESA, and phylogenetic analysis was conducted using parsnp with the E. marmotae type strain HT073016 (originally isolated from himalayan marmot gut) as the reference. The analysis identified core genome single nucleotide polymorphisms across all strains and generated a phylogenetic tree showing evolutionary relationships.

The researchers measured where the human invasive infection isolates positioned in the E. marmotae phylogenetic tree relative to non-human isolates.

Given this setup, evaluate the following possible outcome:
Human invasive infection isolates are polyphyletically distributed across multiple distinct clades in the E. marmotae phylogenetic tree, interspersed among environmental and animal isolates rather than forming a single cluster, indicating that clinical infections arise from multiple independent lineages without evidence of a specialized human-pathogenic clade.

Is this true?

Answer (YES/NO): YES